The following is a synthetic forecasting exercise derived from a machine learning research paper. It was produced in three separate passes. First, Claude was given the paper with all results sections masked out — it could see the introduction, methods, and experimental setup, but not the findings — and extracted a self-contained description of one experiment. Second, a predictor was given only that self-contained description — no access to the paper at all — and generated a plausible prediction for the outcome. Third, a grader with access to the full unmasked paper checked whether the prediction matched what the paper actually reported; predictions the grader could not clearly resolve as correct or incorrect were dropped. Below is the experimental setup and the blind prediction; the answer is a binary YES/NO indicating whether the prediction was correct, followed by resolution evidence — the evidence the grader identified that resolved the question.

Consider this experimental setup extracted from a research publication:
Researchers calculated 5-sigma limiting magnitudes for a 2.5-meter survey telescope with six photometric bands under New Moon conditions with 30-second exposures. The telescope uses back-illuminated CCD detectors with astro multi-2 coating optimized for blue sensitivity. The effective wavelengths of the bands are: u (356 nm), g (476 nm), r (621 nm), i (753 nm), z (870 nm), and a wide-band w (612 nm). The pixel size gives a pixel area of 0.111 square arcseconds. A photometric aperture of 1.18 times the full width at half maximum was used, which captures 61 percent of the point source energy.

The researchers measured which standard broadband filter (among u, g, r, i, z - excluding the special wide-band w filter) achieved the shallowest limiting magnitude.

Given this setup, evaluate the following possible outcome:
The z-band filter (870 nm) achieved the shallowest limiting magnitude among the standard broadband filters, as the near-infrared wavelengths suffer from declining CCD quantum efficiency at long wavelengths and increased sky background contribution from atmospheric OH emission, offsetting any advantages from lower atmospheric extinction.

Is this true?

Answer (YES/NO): YES